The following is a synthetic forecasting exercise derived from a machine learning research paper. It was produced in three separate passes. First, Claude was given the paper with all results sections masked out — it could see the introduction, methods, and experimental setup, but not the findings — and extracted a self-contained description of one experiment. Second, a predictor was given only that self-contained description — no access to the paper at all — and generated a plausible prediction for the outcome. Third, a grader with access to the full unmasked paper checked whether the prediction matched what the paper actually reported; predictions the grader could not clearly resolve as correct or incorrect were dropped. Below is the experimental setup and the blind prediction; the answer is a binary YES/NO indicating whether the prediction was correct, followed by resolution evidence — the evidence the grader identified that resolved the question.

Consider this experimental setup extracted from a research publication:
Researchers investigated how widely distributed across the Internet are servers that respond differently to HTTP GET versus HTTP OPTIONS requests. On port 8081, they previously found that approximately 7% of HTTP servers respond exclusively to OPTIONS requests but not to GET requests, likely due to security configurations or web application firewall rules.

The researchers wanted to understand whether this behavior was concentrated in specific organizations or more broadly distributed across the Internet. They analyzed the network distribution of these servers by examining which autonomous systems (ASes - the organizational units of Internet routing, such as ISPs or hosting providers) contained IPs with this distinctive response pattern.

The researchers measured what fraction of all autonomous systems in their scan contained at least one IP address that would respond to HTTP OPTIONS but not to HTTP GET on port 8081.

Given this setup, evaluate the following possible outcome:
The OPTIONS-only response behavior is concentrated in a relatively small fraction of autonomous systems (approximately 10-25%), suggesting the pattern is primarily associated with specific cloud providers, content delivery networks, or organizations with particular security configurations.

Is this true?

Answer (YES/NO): NO